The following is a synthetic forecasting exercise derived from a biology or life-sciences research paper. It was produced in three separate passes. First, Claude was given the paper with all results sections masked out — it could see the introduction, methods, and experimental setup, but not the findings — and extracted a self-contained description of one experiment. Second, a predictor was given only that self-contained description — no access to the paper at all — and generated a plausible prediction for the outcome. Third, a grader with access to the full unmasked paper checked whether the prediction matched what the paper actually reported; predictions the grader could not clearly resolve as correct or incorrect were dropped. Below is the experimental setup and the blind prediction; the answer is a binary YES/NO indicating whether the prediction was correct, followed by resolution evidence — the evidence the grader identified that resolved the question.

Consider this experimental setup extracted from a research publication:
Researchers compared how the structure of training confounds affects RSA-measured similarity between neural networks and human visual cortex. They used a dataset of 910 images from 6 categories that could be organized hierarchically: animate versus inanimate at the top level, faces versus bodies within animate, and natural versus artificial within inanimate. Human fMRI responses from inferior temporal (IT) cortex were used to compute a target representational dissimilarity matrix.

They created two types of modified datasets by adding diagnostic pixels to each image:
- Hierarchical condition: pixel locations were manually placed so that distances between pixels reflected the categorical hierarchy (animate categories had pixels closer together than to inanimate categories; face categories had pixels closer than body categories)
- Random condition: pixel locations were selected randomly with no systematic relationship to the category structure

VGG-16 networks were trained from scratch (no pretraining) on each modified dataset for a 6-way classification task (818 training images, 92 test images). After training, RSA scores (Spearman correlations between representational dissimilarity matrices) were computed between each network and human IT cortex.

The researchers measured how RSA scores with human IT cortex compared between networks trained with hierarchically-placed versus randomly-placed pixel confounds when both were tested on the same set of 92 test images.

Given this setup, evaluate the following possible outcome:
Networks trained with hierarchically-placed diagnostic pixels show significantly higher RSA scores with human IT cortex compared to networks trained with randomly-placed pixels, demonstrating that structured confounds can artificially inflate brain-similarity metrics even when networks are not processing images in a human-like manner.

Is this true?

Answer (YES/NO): YES